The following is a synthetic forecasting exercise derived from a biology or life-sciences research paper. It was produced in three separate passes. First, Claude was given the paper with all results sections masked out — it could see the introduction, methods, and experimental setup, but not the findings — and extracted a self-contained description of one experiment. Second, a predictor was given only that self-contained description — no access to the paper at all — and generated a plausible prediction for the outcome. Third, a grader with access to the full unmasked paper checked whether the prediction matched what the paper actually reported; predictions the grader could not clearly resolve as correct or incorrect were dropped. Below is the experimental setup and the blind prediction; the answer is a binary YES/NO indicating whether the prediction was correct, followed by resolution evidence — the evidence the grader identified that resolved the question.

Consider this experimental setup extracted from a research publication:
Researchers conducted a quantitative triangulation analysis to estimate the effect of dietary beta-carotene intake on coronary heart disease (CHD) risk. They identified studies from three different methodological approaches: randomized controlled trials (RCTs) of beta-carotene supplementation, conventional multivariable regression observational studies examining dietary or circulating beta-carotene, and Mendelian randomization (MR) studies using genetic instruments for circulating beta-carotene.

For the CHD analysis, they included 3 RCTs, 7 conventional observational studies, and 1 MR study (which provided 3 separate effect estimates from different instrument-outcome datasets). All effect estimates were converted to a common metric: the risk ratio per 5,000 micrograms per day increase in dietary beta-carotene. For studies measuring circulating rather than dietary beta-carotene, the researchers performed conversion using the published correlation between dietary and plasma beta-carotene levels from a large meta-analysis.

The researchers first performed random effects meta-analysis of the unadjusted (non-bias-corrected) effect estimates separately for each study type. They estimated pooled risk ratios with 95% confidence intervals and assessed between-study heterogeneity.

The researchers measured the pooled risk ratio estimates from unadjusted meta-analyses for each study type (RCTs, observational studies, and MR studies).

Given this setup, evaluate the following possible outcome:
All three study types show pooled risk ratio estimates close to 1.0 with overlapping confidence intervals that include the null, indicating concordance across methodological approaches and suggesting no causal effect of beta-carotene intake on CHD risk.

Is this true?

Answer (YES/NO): NO